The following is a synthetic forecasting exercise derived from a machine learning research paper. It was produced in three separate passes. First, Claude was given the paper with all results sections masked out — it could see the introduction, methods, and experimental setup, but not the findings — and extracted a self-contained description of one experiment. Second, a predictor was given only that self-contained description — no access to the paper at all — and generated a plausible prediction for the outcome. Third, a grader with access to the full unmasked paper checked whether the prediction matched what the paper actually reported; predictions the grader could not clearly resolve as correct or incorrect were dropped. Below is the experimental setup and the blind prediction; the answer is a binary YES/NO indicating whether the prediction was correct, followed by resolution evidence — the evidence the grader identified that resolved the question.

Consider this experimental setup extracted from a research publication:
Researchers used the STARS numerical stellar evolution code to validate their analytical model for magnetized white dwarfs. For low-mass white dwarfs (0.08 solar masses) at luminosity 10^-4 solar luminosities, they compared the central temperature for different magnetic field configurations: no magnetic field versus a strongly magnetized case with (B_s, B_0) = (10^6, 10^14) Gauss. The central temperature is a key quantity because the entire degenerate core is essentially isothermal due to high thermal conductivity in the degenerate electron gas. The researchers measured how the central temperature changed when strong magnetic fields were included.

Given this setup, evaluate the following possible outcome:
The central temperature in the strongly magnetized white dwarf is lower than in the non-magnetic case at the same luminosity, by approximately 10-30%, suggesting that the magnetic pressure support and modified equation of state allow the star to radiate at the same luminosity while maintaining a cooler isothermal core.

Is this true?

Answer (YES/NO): NO